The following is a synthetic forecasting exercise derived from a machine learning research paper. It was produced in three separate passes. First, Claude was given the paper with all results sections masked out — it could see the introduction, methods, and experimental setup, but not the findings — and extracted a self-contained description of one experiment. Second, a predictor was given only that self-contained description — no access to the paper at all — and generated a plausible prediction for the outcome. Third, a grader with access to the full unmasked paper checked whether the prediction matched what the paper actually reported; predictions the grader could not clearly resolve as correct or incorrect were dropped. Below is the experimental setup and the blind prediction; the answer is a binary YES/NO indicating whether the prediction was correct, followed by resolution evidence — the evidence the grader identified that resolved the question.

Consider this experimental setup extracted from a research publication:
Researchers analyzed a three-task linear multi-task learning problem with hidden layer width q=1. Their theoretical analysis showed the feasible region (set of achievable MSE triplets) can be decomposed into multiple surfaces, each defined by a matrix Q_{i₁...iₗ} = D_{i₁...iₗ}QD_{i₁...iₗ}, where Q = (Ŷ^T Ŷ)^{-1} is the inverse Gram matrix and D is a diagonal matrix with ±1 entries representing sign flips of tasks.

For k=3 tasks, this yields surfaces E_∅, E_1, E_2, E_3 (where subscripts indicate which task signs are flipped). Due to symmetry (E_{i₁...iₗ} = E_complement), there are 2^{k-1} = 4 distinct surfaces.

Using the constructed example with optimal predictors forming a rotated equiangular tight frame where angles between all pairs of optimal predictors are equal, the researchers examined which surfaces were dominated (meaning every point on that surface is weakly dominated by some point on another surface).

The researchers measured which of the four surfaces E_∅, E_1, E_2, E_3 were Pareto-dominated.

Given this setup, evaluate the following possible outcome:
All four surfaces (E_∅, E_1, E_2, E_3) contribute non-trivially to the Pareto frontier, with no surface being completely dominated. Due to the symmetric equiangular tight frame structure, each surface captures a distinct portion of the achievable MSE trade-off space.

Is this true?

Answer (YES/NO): NO